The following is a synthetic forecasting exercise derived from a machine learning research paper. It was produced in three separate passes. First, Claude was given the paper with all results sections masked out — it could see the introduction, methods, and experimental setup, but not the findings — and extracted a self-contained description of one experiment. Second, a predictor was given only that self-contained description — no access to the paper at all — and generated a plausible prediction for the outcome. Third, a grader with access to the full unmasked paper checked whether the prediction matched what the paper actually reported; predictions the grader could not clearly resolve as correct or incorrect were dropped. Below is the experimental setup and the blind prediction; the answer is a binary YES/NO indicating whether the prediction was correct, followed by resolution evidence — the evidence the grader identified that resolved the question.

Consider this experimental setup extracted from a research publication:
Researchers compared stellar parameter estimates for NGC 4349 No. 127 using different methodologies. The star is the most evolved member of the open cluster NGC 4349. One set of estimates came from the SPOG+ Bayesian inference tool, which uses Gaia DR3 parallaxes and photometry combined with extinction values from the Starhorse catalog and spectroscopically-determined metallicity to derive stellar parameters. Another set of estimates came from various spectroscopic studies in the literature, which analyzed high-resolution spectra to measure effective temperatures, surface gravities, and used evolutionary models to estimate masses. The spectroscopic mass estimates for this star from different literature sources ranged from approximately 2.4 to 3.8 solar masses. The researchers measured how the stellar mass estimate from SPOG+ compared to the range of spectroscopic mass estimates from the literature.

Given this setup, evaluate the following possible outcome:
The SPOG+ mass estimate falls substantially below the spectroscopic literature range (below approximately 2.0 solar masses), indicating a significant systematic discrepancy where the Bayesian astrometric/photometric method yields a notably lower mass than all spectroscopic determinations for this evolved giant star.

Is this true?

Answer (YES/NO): NO